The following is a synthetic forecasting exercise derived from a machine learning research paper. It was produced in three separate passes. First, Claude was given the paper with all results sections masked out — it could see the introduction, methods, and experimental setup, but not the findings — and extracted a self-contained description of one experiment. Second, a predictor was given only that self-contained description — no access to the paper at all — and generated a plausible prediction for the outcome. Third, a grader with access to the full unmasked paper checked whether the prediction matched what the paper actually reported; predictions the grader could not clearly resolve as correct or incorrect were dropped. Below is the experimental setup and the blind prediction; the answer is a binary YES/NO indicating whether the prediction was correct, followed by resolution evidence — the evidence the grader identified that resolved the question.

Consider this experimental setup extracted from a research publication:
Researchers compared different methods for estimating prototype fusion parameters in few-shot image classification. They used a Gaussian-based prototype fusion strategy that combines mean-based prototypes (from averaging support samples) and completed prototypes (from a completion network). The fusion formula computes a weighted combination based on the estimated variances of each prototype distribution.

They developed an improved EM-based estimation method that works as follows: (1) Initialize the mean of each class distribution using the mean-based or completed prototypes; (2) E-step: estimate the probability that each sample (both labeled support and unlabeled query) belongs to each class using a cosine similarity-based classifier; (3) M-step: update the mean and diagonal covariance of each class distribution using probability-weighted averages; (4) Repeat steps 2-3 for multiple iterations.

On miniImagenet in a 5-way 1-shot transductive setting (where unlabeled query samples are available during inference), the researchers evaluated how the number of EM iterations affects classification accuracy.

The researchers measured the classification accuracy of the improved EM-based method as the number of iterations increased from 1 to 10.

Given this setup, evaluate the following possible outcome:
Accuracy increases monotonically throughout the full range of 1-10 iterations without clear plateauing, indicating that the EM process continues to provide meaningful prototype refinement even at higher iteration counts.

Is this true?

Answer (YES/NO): NO